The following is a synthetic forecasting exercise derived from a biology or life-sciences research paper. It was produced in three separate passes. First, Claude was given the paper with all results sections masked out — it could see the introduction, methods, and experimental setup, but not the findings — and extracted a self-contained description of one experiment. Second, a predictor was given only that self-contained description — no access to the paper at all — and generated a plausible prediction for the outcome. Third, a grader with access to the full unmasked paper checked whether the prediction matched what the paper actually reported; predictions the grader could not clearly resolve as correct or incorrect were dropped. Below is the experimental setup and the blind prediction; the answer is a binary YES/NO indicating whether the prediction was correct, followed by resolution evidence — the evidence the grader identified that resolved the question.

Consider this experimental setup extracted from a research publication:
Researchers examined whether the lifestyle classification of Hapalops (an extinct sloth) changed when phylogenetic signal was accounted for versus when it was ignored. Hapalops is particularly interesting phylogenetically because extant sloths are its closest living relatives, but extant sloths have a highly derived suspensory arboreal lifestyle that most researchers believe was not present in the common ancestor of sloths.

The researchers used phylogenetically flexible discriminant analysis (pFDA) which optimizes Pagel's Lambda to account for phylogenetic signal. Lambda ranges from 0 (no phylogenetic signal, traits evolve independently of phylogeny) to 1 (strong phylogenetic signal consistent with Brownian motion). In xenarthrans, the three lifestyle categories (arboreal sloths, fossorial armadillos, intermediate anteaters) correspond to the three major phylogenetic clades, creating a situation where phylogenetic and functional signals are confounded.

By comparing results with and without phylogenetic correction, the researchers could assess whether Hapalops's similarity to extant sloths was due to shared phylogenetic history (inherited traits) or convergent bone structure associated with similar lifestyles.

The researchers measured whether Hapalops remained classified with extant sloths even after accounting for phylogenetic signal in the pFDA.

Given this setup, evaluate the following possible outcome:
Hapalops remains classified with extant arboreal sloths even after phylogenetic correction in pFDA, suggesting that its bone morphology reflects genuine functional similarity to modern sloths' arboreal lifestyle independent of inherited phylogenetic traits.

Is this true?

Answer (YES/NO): YES